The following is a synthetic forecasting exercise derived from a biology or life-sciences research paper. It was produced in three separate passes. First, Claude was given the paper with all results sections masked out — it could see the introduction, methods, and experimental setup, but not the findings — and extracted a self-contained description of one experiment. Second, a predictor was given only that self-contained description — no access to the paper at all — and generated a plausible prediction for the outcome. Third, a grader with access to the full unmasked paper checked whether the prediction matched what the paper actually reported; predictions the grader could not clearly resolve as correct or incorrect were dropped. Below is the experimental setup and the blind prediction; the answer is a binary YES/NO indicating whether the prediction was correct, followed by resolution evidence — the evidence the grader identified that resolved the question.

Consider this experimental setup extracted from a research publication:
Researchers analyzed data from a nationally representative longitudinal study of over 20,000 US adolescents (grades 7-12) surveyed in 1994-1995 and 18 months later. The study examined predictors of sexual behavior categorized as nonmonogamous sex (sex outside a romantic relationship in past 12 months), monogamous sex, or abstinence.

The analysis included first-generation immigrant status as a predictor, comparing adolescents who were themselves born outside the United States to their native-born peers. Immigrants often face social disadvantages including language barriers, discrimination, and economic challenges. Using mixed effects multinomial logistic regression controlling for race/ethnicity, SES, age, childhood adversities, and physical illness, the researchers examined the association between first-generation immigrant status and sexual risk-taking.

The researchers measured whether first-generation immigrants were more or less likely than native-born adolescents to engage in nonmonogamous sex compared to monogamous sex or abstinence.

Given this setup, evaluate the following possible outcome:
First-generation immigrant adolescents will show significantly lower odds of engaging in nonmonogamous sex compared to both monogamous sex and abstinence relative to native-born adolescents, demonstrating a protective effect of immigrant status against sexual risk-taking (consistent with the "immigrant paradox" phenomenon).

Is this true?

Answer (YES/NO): NO